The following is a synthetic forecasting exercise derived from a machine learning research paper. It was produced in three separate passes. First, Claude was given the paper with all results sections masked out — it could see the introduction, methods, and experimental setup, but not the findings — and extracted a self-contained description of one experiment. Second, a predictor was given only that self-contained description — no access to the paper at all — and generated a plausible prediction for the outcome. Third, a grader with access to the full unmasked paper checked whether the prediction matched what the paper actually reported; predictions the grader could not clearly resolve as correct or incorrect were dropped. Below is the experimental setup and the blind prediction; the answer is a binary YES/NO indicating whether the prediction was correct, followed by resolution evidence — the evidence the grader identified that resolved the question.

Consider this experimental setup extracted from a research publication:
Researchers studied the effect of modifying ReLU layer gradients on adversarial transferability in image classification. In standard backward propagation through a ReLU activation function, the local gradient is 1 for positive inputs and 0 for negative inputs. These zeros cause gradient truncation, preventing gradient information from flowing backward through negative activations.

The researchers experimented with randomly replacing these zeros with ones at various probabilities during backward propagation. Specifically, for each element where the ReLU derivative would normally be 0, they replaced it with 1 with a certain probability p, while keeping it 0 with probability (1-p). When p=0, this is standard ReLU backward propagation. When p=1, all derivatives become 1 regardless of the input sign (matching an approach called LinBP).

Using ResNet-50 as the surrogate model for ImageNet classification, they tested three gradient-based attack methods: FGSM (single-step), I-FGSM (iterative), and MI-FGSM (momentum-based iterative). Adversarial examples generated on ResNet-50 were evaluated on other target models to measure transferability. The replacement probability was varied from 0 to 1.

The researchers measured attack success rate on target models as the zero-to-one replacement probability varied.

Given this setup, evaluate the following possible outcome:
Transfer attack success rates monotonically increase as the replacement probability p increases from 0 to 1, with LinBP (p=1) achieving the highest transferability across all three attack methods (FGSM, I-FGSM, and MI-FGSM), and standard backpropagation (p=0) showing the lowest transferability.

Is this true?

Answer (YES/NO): YES